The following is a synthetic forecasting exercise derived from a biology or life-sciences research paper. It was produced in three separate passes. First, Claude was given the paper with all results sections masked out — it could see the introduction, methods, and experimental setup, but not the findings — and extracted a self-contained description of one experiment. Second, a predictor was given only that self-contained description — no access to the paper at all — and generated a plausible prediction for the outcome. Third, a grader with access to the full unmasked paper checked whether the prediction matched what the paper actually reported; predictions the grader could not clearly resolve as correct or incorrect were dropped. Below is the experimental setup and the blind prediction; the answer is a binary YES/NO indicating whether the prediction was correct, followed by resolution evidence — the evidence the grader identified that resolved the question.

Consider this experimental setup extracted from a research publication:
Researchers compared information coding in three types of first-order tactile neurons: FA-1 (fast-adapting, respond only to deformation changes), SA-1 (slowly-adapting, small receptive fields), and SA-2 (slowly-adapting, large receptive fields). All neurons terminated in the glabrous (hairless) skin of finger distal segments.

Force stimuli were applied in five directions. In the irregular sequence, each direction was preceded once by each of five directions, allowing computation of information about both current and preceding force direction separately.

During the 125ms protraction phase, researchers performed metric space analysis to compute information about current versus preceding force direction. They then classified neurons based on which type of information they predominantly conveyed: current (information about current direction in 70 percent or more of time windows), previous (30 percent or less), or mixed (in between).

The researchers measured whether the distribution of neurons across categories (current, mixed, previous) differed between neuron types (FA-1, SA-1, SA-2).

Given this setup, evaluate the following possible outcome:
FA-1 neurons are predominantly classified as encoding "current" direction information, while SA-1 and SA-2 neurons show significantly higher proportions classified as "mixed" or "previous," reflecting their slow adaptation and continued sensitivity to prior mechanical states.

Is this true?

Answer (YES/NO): NO